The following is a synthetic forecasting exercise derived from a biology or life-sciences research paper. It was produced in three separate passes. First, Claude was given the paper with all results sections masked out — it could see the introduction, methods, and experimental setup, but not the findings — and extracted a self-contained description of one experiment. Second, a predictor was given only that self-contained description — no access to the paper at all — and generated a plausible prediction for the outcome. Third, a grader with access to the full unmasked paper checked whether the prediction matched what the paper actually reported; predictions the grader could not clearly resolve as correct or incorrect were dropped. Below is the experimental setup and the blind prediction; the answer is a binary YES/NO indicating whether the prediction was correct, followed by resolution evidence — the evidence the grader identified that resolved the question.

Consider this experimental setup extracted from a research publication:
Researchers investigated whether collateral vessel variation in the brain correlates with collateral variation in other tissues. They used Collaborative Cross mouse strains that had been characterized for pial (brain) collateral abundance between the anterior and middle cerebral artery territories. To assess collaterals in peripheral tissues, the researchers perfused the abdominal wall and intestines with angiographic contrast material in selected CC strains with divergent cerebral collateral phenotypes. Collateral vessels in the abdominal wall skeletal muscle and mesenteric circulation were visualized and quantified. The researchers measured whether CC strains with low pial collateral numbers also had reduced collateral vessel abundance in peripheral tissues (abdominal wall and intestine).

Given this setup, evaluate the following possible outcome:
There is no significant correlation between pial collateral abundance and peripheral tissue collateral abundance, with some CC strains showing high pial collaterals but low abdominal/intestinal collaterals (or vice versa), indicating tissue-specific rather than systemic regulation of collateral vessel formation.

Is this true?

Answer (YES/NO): NO